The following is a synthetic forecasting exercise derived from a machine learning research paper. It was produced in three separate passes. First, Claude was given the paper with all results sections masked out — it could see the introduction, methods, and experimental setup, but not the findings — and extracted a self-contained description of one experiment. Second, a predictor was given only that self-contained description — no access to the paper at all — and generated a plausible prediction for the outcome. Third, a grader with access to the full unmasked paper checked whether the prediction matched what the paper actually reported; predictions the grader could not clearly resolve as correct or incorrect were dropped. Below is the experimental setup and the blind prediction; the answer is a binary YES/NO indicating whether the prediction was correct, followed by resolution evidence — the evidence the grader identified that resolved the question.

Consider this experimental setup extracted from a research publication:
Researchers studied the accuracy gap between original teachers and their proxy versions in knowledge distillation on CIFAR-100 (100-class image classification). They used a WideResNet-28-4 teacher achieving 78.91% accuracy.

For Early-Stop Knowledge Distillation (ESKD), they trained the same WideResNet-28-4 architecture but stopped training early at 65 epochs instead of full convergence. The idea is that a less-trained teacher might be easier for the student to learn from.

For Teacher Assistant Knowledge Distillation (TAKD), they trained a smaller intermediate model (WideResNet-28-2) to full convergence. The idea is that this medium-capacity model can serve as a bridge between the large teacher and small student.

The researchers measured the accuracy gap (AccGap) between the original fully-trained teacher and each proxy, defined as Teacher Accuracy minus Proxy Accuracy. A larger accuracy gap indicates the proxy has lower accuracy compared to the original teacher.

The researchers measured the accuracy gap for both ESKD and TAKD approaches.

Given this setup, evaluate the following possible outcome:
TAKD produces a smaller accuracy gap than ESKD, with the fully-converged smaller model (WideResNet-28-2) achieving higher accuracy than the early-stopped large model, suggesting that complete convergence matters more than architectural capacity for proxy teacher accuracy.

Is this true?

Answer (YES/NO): YES